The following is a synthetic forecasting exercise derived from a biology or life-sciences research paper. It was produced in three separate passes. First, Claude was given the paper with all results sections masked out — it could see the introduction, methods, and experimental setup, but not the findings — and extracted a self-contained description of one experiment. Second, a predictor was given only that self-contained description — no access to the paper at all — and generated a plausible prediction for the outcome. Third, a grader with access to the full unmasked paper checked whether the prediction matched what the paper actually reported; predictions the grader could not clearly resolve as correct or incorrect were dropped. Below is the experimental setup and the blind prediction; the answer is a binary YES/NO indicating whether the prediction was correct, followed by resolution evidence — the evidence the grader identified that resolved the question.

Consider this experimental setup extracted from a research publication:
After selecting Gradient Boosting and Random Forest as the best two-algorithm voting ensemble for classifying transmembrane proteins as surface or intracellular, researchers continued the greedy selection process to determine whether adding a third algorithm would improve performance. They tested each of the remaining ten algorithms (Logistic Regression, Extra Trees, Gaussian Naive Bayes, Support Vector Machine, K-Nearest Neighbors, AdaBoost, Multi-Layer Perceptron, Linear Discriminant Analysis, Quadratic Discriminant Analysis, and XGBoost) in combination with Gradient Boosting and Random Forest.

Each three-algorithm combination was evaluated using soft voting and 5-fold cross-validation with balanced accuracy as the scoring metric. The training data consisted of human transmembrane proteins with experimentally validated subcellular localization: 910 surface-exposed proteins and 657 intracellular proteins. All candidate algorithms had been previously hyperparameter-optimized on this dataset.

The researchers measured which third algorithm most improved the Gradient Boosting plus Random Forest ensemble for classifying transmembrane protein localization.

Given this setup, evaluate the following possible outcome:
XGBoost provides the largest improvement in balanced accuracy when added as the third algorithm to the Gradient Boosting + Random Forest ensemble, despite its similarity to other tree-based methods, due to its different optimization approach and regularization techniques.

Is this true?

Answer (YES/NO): NO